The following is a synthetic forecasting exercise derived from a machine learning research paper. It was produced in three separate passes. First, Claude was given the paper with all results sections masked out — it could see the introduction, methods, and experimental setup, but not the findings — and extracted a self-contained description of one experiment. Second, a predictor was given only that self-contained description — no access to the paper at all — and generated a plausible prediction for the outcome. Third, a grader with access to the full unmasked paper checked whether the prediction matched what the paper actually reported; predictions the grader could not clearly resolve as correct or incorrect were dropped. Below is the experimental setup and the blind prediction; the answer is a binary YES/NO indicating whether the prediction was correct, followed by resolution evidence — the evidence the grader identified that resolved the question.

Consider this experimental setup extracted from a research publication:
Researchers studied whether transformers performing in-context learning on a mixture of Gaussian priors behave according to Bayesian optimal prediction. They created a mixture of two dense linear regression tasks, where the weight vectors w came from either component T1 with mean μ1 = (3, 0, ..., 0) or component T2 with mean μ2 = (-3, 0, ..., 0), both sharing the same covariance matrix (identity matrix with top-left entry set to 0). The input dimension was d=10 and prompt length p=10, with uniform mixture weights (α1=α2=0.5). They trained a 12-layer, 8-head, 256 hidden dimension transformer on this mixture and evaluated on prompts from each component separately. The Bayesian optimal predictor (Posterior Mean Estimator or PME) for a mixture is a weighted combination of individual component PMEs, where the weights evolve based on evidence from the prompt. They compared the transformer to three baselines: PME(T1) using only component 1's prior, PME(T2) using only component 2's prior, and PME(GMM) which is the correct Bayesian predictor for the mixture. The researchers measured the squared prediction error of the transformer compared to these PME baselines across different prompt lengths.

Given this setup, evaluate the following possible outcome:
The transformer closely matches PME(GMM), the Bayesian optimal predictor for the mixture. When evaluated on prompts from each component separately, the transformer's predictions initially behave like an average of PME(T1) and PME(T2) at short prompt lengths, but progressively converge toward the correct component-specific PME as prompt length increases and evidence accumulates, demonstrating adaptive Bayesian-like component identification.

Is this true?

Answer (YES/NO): YES